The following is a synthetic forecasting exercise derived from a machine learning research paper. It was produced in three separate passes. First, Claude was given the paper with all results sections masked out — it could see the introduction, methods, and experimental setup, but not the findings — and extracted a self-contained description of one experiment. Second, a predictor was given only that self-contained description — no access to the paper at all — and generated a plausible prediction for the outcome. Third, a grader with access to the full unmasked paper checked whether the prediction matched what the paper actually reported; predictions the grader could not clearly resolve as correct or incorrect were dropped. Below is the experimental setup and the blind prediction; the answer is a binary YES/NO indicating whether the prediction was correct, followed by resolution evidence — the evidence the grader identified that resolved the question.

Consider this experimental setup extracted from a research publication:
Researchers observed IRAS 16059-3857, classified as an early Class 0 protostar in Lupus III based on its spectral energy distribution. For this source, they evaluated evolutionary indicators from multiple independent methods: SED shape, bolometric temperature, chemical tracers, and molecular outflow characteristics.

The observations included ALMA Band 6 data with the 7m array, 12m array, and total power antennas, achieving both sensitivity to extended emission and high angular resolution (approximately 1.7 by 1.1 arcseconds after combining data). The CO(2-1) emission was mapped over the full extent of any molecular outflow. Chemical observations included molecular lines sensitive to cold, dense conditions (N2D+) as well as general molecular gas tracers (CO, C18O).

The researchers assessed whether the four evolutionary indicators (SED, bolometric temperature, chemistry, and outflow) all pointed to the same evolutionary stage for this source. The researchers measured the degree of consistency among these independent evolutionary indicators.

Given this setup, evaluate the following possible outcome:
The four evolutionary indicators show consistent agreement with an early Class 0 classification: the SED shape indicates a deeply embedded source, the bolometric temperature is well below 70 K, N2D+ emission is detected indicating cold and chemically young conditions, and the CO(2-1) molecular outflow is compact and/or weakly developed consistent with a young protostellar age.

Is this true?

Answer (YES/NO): NO